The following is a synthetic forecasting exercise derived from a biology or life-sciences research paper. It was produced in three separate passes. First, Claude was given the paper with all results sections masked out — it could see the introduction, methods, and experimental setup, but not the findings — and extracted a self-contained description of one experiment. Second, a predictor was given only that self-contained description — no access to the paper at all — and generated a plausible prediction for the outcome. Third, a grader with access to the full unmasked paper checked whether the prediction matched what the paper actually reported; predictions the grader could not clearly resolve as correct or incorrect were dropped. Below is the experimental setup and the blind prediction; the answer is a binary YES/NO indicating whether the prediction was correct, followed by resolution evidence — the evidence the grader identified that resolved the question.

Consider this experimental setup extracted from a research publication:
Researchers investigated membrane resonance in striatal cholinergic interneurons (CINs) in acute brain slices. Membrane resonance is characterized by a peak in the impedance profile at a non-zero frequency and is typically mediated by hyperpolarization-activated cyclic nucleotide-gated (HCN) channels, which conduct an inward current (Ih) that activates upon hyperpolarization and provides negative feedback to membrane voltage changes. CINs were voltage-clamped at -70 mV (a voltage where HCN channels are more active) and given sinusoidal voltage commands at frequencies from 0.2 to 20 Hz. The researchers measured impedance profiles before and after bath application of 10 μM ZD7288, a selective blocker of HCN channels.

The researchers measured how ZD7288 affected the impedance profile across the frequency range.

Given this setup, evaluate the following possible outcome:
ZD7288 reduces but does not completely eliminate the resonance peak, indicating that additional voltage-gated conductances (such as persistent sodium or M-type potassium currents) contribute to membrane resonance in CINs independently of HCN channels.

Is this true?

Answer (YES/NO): NO